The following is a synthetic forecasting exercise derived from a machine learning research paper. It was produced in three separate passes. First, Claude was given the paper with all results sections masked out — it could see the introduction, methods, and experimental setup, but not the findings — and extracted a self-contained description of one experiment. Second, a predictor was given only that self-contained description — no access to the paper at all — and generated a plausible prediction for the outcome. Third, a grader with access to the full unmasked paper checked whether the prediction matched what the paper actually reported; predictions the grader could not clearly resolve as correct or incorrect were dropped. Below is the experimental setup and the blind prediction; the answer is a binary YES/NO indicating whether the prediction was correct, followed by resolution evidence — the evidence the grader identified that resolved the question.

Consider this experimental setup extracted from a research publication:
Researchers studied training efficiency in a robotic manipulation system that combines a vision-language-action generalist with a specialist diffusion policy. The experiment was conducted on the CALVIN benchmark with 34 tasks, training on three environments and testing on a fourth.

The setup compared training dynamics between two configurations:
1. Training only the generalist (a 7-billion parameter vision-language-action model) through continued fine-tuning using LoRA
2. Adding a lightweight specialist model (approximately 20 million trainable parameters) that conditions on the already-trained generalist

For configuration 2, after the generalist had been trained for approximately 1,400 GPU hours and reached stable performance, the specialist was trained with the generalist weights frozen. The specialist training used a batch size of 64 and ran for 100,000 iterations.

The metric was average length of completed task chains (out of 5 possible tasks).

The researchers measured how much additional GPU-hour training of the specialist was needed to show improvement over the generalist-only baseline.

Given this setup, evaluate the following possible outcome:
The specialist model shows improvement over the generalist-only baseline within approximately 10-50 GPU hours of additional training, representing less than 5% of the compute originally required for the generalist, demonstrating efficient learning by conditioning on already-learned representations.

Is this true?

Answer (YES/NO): NO